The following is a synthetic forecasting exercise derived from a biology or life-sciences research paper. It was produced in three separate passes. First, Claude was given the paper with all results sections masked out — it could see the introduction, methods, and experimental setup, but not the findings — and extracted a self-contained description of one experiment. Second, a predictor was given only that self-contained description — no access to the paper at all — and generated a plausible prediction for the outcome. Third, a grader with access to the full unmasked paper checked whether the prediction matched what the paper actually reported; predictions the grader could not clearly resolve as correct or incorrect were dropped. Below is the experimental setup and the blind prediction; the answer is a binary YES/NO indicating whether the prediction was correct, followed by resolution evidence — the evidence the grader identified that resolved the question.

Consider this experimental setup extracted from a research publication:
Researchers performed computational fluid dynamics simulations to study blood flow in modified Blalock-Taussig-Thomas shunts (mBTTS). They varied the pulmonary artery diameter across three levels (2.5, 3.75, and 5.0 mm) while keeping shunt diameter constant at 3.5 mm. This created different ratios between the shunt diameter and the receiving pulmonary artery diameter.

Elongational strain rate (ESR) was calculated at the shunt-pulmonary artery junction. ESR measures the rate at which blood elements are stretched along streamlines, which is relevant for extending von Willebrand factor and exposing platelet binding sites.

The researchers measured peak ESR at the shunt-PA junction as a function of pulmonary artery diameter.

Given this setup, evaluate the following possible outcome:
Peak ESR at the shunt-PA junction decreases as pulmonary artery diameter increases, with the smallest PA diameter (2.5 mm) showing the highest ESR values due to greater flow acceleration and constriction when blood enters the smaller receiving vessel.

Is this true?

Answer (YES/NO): NO